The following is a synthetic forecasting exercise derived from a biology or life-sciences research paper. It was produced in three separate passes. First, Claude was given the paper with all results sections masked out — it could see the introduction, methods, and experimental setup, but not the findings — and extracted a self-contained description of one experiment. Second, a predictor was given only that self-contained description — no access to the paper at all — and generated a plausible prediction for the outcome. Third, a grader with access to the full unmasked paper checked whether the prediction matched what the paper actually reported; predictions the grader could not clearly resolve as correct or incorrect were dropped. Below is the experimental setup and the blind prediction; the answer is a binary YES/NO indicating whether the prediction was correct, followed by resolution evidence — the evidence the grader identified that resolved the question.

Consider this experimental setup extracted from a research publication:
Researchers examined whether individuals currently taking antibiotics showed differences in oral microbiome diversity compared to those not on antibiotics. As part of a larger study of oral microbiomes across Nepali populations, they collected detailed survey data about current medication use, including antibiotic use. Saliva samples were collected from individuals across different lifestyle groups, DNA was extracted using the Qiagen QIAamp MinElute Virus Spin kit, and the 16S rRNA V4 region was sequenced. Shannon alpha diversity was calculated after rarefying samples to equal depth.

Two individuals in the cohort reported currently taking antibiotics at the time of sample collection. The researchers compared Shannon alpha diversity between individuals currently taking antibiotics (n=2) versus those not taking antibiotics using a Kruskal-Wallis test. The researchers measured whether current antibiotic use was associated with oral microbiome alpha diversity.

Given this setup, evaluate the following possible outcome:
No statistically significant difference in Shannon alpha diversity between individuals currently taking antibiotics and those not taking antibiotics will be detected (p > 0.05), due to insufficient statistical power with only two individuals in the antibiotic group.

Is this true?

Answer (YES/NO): NO